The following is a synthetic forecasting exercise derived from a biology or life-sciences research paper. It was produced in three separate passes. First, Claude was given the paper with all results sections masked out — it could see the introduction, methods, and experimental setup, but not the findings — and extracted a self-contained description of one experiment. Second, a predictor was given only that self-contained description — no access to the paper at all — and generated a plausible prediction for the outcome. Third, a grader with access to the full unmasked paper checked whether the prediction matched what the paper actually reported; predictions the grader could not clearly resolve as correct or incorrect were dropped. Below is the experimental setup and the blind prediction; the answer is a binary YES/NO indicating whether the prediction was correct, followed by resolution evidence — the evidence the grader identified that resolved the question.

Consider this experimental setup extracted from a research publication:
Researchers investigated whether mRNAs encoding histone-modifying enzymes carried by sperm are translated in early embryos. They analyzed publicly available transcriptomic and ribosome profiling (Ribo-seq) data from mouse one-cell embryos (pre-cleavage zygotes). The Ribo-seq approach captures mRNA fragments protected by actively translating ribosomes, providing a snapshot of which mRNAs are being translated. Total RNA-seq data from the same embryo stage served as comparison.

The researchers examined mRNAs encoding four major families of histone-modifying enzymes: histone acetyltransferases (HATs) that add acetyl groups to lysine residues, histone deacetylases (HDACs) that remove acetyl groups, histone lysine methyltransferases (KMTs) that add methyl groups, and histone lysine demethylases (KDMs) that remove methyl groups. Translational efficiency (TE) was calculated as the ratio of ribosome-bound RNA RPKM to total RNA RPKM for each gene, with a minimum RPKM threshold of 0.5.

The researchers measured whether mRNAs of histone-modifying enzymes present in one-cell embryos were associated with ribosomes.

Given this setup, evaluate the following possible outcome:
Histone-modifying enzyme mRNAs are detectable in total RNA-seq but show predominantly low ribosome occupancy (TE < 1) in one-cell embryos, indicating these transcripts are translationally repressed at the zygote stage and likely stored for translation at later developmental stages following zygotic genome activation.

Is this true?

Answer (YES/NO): NO